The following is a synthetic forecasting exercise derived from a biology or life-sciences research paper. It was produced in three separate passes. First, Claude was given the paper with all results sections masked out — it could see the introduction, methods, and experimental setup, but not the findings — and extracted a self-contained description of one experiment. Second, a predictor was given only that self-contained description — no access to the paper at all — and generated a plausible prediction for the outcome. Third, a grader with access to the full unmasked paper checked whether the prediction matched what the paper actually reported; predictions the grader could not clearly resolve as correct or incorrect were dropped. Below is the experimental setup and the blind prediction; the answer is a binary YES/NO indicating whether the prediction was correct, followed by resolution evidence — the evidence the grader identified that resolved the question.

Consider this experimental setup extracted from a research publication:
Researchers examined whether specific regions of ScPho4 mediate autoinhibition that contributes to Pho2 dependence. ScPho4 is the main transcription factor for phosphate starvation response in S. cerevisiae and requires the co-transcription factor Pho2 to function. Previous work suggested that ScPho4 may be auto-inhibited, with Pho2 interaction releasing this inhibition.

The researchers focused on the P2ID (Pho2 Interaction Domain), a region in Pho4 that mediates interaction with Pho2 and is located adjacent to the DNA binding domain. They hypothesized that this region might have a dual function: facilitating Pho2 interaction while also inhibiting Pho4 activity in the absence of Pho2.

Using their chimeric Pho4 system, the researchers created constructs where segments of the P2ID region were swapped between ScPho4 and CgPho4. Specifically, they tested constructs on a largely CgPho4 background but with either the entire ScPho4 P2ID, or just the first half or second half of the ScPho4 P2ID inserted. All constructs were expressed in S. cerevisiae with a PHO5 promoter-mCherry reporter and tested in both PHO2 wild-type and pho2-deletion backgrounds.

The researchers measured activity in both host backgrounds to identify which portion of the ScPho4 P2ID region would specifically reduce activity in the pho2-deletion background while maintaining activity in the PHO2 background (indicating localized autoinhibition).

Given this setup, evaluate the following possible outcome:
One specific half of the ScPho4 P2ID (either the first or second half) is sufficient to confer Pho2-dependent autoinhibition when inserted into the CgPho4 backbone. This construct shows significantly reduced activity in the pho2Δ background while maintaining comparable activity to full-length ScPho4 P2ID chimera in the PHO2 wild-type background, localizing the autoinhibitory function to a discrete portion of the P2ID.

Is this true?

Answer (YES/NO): NO